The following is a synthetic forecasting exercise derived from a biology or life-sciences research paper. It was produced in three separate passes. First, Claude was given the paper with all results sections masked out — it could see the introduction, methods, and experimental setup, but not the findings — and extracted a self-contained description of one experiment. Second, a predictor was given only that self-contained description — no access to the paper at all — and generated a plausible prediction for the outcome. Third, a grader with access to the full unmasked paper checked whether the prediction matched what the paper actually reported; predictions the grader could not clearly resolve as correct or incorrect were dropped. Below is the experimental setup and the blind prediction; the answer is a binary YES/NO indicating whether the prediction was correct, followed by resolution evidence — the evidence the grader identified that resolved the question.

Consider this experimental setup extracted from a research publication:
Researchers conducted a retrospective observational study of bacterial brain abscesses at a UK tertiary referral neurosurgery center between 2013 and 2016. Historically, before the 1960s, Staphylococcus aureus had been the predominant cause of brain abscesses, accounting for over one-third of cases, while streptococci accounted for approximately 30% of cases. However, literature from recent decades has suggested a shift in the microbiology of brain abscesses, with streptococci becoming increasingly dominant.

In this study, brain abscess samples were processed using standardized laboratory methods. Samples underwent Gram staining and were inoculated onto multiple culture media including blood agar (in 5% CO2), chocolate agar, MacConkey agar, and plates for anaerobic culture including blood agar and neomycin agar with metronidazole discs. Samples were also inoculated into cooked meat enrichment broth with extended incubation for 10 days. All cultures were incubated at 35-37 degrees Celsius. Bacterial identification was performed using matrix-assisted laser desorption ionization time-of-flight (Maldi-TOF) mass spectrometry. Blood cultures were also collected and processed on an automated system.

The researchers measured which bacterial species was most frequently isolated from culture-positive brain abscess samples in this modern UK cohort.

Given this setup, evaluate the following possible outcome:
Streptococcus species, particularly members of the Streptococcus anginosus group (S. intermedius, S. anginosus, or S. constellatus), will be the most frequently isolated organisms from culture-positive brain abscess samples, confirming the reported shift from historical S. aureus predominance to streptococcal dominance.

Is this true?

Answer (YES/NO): YES